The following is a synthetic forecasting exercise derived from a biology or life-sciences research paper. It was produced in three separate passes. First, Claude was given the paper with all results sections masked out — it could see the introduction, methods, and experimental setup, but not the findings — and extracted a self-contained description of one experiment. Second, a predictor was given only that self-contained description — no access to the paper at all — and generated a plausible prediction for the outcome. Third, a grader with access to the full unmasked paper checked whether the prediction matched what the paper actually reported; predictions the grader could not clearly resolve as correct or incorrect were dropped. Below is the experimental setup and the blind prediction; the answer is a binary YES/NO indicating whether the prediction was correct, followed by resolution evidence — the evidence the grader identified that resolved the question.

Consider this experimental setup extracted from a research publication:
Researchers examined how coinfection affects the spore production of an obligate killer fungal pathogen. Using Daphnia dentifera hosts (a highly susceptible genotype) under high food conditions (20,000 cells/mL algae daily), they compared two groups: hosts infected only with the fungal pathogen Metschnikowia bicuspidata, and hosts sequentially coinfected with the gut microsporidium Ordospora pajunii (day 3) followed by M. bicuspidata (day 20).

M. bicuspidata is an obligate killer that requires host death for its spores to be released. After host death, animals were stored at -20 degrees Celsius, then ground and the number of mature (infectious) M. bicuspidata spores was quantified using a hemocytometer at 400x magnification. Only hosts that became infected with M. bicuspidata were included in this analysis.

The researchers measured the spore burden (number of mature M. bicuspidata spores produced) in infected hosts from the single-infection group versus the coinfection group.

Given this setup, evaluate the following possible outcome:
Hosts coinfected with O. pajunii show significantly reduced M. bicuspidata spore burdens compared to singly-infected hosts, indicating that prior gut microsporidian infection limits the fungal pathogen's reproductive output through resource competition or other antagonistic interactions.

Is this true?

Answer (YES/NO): YES